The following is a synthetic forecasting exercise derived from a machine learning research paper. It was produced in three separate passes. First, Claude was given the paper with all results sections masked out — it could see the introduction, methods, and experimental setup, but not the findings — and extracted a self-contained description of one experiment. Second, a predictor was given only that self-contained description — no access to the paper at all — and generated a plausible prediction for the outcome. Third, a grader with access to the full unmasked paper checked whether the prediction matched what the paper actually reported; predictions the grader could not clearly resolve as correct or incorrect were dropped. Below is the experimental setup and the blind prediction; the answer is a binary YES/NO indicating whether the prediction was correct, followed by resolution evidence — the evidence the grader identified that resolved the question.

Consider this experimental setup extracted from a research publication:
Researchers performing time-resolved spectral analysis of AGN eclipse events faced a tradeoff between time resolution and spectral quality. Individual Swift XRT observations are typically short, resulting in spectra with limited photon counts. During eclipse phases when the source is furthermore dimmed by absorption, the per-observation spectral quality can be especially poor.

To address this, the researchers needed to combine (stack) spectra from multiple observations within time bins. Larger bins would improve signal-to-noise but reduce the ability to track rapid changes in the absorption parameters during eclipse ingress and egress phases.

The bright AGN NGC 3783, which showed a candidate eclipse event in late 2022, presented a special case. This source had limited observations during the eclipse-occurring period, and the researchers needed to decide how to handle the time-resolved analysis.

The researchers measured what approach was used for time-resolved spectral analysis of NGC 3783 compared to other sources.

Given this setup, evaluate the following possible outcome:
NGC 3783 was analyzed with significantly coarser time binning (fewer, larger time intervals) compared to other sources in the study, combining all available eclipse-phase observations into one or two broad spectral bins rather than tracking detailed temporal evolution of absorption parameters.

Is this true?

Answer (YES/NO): NO